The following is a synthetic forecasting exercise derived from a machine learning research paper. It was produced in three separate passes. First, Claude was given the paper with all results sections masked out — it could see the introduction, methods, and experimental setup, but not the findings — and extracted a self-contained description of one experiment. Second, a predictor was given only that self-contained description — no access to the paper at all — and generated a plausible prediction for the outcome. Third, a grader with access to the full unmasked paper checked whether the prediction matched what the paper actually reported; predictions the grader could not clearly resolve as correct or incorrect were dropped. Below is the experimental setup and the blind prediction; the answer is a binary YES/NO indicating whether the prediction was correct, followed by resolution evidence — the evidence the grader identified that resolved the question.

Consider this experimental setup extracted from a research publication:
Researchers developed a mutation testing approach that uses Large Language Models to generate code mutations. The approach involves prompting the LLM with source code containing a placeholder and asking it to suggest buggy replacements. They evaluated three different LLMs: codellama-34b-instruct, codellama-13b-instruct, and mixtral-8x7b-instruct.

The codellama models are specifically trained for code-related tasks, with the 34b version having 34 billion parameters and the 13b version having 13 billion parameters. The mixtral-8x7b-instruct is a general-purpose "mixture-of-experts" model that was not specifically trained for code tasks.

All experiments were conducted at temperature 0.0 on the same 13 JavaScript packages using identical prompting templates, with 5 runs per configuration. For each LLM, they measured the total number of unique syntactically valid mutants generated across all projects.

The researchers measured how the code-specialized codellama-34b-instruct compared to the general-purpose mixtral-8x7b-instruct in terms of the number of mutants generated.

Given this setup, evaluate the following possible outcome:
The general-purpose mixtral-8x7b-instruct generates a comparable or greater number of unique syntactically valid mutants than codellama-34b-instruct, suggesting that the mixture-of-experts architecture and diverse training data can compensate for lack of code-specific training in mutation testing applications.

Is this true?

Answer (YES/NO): NO